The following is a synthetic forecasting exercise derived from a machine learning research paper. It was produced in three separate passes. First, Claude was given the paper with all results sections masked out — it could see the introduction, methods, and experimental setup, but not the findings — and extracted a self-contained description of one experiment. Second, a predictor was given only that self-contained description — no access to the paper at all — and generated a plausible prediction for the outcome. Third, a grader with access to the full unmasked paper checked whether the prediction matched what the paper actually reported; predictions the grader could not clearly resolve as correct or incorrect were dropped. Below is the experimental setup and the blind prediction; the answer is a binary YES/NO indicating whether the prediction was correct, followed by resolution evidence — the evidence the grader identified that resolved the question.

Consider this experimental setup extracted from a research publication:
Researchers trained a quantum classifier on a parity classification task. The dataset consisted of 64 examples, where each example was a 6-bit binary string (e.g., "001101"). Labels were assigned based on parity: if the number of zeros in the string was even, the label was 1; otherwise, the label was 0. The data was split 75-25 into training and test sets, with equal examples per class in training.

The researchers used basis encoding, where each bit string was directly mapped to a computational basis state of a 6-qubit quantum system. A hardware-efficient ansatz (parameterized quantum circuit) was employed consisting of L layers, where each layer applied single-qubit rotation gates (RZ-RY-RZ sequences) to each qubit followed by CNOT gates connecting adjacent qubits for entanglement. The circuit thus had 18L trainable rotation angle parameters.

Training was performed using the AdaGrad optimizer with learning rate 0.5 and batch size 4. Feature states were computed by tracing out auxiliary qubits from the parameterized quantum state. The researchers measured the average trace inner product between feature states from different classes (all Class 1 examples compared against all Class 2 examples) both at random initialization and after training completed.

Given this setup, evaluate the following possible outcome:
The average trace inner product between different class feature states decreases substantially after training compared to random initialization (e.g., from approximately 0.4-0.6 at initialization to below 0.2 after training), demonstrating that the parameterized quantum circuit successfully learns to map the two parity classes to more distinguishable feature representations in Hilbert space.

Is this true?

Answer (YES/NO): YES